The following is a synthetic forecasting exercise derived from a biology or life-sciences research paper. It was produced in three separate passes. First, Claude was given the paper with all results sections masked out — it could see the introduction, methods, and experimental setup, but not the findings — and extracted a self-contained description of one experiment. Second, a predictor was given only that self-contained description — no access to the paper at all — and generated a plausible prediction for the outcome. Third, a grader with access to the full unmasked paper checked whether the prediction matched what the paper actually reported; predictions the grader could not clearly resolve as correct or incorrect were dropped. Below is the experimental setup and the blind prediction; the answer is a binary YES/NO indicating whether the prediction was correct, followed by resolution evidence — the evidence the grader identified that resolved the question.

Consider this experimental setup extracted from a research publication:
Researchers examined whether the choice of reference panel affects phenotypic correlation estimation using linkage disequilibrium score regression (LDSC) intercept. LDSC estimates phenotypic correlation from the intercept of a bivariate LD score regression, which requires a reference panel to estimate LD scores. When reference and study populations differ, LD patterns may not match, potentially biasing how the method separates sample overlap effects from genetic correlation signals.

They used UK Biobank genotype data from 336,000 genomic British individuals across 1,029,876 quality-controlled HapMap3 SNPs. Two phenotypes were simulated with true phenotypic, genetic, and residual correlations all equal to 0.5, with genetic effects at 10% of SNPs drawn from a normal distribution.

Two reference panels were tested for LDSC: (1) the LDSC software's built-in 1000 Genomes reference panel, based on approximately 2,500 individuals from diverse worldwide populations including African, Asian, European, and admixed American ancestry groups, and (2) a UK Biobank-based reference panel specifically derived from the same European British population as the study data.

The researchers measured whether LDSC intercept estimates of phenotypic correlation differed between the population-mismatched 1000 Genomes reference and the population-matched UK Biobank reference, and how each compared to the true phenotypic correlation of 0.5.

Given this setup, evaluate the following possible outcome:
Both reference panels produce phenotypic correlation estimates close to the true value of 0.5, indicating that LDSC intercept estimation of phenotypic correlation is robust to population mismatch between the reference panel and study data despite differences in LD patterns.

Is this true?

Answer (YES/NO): NO